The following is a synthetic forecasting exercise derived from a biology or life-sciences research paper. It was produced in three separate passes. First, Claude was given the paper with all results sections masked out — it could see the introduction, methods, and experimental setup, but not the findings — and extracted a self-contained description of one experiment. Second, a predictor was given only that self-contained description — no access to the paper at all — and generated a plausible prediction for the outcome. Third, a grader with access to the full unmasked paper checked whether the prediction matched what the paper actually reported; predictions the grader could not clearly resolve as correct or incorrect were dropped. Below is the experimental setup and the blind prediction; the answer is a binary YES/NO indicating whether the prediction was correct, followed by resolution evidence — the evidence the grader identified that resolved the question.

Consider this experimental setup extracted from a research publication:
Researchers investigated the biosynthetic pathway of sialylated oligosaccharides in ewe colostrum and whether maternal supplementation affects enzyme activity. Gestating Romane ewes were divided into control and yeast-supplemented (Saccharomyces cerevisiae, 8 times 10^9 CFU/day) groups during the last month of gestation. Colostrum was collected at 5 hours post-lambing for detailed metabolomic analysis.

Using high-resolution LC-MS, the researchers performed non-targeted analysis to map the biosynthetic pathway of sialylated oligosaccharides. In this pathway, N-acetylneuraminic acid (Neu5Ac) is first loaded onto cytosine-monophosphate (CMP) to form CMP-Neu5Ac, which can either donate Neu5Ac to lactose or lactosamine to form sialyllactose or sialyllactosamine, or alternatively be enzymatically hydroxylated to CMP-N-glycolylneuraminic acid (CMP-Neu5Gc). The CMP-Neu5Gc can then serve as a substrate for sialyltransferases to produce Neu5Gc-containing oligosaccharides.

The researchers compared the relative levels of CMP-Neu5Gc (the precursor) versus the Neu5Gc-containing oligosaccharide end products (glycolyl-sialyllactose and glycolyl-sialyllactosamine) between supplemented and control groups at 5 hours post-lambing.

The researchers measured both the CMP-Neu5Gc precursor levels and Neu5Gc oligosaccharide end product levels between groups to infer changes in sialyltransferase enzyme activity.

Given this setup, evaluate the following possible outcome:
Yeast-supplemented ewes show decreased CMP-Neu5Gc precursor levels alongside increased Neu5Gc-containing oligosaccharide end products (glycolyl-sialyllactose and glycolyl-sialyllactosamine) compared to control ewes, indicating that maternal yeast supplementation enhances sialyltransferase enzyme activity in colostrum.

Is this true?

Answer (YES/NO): YES